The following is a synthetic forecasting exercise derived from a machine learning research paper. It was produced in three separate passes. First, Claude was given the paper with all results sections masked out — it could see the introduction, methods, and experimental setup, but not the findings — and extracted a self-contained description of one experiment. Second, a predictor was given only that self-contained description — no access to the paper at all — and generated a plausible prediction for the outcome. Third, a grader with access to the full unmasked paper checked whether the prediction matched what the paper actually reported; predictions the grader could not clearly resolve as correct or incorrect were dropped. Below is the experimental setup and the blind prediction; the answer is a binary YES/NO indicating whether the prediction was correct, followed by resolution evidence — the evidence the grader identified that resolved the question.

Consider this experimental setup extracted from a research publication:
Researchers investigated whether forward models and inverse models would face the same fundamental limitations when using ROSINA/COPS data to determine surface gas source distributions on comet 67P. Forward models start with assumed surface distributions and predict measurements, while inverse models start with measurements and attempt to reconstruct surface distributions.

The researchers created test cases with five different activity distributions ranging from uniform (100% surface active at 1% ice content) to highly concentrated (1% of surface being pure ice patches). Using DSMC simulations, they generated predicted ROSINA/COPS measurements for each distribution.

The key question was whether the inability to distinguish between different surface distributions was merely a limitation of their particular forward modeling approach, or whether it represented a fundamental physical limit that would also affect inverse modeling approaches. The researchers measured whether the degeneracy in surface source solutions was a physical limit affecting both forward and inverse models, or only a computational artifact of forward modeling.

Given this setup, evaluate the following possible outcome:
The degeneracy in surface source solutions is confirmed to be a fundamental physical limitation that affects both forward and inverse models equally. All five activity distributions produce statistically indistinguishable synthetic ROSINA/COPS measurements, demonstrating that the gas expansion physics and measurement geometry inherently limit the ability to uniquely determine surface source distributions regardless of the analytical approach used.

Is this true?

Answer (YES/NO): NO